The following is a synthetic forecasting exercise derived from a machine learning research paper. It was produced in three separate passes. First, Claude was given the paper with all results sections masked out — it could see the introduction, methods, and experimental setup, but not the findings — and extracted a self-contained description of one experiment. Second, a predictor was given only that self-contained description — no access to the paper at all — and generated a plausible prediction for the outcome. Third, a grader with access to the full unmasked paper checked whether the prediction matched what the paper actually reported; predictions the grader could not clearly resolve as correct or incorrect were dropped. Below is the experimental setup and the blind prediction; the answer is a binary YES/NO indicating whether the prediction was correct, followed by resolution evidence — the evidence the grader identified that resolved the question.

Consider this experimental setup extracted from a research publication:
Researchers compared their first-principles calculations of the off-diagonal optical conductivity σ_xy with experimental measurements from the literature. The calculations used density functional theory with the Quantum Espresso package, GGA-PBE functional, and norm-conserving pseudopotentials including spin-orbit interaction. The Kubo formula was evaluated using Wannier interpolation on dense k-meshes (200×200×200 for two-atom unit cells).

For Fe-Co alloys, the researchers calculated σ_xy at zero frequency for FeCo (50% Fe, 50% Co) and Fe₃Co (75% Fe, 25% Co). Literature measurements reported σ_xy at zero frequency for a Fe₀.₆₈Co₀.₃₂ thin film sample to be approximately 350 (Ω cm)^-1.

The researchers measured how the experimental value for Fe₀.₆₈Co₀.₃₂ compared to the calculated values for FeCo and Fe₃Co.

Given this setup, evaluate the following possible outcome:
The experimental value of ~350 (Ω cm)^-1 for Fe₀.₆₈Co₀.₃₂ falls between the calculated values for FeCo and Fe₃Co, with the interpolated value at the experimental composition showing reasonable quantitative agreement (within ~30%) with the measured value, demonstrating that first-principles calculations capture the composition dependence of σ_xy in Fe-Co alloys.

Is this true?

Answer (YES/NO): YES